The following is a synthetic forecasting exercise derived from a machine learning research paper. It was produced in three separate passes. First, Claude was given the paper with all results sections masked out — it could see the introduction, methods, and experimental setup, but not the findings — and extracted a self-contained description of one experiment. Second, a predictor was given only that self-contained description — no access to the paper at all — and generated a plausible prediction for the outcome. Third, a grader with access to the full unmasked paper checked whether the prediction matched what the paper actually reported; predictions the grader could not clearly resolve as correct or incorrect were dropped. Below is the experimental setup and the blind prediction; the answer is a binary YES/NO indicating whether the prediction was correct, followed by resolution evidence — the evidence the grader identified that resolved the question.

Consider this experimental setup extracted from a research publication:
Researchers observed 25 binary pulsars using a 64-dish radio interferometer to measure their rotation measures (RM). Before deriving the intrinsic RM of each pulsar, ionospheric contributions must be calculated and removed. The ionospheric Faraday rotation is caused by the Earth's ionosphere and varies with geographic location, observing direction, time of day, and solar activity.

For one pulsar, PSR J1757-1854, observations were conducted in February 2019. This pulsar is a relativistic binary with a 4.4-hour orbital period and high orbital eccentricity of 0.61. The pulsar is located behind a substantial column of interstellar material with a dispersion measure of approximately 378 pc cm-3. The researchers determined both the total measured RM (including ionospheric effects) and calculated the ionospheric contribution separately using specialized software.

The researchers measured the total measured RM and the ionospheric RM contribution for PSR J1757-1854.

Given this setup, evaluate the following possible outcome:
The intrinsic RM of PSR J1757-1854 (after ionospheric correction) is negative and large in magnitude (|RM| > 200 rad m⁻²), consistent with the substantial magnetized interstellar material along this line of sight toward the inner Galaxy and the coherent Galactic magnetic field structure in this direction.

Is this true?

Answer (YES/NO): YES